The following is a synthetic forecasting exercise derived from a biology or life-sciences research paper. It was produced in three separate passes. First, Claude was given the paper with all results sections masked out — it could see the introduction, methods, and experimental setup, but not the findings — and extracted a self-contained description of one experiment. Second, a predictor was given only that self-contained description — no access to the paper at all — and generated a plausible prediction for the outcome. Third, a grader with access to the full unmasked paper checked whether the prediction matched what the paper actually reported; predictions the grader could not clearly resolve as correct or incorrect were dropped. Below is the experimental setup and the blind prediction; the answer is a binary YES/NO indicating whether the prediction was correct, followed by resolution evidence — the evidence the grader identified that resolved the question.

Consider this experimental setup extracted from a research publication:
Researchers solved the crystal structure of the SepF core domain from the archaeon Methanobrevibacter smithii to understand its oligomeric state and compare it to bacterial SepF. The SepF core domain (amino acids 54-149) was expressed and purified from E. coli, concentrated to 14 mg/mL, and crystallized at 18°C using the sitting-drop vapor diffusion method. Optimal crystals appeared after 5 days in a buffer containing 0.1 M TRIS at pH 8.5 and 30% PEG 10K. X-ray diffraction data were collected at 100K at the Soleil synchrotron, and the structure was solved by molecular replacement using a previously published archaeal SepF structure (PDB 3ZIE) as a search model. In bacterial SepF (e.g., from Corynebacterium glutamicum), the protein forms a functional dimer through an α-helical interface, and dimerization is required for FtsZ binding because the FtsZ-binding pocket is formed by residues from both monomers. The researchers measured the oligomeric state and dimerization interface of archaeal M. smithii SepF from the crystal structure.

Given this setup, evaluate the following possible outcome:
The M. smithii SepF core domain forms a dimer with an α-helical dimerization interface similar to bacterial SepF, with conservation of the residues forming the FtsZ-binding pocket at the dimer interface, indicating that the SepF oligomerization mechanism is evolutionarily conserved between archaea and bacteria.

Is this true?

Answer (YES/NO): NO